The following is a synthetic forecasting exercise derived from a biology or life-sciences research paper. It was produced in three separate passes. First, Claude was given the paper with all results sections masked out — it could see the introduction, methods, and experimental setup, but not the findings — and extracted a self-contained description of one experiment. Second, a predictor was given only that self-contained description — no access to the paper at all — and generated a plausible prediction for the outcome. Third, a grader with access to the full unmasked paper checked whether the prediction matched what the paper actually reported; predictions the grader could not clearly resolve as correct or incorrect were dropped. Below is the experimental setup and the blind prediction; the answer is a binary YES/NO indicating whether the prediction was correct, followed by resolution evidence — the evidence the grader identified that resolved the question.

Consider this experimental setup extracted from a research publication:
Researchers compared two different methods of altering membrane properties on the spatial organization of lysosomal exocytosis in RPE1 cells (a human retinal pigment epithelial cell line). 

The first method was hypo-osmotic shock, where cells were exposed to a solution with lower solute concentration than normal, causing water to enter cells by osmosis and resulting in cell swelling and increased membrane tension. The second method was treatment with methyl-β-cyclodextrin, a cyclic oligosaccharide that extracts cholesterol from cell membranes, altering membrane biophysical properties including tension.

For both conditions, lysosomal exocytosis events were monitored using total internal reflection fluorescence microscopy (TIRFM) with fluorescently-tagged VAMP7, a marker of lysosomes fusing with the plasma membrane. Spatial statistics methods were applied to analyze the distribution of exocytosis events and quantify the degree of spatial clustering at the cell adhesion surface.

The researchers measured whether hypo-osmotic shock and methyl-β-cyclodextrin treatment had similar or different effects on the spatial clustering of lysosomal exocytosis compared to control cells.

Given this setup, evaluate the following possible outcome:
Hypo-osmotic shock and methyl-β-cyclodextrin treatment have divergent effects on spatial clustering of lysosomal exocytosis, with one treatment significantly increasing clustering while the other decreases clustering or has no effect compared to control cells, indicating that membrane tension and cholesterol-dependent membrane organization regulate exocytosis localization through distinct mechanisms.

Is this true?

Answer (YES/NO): NO